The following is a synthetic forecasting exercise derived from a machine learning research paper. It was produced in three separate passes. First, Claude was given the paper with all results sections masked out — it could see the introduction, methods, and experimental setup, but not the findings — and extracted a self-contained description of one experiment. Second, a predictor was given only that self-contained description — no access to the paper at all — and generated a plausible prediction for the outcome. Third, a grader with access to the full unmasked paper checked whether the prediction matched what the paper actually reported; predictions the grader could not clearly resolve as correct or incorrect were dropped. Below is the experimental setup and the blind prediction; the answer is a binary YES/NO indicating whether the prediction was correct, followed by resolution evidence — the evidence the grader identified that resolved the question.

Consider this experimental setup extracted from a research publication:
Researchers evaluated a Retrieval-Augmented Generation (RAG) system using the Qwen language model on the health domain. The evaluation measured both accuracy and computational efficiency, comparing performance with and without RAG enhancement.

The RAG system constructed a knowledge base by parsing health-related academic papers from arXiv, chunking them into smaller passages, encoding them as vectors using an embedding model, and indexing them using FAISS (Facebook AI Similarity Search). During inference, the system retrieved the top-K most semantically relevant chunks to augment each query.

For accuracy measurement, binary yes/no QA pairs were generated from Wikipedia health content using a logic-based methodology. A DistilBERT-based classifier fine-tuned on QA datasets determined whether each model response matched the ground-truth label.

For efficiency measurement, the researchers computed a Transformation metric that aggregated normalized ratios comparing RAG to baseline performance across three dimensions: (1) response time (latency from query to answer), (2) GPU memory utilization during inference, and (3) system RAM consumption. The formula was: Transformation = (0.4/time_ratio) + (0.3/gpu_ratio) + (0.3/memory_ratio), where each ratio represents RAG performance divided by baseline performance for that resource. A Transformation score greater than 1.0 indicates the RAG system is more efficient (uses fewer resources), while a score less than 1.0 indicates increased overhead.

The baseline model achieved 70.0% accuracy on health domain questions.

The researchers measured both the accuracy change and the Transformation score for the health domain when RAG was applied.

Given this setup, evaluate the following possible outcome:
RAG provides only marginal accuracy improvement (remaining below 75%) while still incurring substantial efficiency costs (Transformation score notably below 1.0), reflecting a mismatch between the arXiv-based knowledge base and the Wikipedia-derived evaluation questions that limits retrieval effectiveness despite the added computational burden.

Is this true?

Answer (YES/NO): NO